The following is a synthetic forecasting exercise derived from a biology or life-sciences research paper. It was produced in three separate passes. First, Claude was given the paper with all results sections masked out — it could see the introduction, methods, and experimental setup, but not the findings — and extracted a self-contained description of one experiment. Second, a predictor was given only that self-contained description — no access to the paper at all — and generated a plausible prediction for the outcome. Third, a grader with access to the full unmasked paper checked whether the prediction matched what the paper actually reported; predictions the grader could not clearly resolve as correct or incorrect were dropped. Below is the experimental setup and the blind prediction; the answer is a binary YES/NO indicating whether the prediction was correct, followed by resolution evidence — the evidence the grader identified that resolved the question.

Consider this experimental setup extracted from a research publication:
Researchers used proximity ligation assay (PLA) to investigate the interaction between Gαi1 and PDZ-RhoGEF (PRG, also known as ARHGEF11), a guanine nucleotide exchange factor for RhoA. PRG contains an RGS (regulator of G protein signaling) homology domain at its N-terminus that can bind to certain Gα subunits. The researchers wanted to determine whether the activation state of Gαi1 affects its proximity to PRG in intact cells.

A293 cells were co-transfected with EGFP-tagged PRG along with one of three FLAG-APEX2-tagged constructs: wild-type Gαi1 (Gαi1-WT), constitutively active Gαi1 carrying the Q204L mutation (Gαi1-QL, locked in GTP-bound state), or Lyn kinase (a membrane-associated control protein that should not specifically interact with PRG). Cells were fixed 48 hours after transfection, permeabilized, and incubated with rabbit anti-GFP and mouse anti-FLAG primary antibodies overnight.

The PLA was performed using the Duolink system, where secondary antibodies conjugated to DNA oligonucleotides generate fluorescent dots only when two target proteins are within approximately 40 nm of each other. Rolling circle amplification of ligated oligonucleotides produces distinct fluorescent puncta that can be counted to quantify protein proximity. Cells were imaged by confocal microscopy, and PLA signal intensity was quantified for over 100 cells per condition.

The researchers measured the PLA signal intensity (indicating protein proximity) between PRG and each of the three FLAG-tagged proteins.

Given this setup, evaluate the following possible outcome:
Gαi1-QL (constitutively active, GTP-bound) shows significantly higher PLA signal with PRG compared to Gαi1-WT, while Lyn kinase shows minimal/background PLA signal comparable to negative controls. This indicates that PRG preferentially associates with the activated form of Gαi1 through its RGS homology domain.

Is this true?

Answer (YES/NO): YES